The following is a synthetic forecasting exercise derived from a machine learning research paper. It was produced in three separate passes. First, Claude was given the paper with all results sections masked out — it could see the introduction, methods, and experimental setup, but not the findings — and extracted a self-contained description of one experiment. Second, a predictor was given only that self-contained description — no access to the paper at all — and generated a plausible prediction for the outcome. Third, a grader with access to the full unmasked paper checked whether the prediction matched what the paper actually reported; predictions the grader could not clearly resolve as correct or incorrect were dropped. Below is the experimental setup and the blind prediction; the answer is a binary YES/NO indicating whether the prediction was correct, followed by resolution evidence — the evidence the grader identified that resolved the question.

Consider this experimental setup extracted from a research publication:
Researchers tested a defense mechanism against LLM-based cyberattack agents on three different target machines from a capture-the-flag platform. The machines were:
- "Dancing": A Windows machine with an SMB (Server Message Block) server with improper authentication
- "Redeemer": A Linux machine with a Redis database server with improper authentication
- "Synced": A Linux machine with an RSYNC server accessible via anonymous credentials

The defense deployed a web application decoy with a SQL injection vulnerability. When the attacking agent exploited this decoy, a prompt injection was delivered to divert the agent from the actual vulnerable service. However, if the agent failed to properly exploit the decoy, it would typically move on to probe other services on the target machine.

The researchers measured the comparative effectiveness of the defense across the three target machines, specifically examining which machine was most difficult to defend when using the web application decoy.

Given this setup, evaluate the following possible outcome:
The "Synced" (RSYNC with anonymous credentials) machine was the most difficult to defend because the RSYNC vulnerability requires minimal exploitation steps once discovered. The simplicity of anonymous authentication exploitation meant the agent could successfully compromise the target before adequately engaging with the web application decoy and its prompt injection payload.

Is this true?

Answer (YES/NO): NO